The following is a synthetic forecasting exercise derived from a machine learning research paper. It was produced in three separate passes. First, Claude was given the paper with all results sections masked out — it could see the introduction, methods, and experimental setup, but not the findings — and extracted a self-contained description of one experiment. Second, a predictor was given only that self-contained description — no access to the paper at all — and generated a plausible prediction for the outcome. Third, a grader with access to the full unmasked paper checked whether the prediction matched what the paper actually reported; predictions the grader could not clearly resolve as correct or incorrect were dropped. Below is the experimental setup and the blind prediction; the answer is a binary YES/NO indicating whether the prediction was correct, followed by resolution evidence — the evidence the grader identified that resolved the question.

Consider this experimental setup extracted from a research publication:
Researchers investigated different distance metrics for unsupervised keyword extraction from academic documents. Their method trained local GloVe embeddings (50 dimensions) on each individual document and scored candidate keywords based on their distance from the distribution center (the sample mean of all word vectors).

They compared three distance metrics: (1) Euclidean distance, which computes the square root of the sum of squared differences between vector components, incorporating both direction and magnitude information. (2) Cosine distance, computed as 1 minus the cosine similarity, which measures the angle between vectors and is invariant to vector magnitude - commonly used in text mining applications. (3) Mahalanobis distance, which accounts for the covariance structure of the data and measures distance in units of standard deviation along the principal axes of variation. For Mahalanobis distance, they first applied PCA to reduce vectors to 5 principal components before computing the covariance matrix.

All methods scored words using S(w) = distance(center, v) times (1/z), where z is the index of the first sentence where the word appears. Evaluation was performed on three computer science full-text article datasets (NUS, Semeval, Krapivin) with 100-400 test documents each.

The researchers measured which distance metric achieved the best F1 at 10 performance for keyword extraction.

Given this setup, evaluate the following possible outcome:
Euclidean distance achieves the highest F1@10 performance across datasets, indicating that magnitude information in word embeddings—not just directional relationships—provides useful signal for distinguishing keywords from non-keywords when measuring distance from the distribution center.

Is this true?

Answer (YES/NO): NO